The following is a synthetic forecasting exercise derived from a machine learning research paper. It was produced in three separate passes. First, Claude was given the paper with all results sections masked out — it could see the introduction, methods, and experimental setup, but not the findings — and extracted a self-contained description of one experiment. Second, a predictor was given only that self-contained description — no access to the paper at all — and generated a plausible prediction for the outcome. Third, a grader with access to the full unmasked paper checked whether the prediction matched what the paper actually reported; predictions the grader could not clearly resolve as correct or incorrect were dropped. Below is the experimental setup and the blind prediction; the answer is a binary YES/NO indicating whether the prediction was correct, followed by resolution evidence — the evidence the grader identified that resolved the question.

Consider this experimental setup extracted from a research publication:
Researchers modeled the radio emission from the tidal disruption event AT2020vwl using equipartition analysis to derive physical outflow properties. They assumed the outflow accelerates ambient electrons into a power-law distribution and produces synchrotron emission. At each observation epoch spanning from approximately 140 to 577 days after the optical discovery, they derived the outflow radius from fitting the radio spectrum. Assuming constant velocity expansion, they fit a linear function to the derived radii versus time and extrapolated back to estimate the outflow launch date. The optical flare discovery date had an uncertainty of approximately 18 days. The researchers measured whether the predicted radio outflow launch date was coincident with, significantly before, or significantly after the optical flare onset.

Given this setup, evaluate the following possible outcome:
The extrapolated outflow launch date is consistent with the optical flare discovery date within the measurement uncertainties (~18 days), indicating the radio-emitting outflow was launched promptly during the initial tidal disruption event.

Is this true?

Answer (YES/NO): YES